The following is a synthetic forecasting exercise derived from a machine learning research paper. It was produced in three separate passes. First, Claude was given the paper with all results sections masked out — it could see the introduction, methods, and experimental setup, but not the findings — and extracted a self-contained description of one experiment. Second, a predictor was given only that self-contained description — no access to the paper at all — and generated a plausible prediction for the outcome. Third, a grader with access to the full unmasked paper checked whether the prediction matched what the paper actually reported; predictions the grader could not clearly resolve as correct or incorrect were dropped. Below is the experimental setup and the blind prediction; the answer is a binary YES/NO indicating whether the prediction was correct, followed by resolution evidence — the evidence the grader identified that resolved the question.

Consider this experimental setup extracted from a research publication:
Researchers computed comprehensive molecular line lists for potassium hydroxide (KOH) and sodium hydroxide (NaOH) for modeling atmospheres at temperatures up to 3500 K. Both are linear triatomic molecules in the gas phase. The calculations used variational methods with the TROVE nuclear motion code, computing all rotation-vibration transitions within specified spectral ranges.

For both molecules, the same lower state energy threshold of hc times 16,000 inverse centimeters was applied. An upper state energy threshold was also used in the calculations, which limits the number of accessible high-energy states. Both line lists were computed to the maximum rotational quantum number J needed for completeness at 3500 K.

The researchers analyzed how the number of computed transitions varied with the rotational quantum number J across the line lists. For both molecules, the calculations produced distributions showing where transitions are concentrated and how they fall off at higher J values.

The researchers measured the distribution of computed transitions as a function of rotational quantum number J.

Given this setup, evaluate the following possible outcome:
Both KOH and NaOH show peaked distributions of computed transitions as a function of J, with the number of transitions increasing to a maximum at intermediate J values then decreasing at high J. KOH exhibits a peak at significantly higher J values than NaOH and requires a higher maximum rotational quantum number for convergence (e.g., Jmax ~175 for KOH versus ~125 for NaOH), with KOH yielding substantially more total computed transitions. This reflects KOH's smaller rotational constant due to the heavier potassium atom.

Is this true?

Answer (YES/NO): NO